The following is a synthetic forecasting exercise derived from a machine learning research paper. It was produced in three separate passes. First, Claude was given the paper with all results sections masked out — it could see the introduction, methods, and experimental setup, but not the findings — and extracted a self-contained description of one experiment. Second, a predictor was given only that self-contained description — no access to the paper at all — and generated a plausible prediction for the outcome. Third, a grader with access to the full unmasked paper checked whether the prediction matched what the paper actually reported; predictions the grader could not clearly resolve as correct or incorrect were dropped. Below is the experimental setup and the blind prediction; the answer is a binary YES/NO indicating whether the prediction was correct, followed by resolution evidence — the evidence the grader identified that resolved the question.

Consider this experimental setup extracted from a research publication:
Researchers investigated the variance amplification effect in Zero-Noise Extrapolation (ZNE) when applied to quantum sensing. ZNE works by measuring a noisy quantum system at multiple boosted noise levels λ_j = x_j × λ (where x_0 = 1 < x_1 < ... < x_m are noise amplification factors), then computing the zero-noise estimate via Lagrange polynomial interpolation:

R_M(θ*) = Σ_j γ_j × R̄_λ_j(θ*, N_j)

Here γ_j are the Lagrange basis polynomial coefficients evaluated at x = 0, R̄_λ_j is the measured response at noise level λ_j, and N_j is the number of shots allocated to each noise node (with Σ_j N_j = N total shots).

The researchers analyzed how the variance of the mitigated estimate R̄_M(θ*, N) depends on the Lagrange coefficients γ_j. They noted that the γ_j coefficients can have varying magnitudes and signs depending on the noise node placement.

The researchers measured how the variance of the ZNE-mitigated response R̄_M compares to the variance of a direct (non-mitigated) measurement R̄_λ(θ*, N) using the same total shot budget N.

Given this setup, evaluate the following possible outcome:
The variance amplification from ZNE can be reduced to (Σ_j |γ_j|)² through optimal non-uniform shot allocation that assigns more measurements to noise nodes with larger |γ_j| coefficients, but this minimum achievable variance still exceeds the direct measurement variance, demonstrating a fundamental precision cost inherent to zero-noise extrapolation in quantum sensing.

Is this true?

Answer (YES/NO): YES